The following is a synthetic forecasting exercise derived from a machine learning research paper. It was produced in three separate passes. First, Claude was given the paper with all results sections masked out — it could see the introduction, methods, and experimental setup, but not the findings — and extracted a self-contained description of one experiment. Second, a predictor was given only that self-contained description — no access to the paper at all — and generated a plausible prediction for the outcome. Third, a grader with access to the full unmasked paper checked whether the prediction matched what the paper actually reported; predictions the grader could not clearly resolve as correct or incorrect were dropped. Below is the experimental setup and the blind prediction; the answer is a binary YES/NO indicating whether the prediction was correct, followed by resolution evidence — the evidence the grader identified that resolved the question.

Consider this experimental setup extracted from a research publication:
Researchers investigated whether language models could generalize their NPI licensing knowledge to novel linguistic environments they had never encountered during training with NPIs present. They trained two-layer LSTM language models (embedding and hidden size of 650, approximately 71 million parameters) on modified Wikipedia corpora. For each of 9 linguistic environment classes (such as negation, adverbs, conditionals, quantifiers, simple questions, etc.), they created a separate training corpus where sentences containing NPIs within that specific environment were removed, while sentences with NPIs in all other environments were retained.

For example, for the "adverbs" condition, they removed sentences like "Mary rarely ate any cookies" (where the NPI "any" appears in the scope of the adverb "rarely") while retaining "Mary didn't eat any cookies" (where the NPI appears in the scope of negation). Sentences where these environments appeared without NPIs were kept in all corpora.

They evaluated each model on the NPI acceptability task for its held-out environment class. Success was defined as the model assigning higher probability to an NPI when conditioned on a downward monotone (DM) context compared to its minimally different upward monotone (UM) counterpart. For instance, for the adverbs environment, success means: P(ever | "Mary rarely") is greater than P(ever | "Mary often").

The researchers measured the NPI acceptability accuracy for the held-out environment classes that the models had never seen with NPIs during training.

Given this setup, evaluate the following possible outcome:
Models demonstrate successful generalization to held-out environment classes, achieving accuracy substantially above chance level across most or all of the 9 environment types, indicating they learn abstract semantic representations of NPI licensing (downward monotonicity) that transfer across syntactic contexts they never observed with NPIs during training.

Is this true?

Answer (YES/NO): YES